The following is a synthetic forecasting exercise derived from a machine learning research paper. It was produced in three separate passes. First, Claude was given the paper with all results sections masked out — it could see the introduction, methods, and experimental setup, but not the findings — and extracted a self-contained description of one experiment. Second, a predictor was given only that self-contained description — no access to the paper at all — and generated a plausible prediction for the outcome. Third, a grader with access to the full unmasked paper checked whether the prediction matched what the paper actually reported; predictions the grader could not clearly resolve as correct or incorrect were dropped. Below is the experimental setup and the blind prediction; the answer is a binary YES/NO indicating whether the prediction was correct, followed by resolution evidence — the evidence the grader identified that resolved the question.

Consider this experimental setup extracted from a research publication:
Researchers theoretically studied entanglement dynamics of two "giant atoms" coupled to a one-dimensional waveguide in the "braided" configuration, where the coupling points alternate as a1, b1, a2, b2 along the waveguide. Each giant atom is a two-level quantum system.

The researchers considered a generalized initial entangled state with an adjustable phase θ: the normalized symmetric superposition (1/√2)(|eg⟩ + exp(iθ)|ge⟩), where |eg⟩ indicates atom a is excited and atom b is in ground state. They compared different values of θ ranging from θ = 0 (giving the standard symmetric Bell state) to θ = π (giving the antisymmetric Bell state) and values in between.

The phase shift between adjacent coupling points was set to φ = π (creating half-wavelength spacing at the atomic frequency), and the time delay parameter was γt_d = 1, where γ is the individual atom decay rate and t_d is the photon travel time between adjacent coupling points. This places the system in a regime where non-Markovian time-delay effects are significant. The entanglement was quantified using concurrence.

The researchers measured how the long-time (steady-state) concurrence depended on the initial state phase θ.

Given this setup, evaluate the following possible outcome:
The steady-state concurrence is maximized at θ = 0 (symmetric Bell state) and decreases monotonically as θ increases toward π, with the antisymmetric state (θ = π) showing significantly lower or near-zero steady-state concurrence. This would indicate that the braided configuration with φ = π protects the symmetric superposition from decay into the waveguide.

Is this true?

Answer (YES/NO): YES